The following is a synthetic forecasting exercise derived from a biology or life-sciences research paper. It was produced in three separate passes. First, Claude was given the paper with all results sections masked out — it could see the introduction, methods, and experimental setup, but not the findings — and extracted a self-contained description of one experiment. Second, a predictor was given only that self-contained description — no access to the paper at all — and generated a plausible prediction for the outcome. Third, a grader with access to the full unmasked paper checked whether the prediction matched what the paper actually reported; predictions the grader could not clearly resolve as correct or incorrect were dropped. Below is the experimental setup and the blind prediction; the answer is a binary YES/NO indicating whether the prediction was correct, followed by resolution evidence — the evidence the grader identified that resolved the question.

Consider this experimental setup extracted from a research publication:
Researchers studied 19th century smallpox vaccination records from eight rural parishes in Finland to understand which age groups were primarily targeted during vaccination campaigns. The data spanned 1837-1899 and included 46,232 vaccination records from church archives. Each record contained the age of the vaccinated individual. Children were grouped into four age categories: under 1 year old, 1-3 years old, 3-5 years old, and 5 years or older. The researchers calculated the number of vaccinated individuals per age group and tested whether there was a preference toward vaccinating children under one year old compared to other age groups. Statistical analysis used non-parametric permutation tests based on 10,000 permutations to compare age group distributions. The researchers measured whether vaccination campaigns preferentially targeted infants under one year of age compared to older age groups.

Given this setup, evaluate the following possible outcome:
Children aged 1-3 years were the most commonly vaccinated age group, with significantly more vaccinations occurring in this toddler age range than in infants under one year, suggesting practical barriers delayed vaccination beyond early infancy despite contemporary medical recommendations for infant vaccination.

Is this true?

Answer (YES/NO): NO